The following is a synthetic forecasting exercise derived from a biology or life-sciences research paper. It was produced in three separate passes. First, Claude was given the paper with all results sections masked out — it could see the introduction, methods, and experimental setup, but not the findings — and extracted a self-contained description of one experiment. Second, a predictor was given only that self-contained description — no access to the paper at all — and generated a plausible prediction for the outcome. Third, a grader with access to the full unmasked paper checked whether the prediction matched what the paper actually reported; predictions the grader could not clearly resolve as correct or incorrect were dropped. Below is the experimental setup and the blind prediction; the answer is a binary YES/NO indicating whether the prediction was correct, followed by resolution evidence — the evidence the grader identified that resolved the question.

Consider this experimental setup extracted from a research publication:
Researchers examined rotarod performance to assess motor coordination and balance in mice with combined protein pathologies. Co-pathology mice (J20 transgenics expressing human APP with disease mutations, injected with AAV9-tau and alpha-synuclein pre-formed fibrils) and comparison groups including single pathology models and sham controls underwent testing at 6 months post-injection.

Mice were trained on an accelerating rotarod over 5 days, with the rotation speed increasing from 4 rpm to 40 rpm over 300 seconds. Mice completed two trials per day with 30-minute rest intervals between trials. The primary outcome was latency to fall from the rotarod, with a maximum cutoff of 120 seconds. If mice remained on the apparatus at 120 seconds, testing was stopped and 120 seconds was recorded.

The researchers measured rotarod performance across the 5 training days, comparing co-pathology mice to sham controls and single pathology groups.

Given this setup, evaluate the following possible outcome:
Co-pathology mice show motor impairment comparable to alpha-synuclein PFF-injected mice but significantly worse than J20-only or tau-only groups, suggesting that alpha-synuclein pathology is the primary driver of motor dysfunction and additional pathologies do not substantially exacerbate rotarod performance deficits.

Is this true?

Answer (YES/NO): NO